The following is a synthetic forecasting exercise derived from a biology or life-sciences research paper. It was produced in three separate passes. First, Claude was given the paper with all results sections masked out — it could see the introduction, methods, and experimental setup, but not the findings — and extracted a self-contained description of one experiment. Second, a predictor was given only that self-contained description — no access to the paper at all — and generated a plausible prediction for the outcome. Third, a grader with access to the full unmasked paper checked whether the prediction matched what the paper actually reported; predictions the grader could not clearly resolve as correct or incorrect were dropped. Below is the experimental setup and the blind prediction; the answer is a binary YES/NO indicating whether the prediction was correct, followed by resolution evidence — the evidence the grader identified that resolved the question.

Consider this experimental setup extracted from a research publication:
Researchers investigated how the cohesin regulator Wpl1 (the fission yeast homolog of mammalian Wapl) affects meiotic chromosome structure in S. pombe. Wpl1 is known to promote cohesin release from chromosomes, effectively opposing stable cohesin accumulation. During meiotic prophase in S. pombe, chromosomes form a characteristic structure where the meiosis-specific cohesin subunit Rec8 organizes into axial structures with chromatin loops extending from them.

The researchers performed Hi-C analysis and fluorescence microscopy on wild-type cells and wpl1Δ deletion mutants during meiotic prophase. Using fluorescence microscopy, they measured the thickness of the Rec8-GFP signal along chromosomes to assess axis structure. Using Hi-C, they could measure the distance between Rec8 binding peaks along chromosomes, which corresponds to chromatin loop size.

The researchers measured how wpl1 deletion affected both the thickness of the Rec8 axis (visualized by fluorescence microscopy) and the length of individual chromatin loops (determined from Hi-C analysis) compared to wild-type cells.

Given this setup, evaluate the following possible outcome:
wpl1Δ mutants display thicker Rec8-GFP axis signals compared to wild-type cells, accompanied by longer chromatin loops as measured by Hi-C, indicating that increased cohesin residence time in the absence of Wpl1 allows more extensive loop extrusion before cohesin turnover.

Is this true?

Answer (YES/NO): YES